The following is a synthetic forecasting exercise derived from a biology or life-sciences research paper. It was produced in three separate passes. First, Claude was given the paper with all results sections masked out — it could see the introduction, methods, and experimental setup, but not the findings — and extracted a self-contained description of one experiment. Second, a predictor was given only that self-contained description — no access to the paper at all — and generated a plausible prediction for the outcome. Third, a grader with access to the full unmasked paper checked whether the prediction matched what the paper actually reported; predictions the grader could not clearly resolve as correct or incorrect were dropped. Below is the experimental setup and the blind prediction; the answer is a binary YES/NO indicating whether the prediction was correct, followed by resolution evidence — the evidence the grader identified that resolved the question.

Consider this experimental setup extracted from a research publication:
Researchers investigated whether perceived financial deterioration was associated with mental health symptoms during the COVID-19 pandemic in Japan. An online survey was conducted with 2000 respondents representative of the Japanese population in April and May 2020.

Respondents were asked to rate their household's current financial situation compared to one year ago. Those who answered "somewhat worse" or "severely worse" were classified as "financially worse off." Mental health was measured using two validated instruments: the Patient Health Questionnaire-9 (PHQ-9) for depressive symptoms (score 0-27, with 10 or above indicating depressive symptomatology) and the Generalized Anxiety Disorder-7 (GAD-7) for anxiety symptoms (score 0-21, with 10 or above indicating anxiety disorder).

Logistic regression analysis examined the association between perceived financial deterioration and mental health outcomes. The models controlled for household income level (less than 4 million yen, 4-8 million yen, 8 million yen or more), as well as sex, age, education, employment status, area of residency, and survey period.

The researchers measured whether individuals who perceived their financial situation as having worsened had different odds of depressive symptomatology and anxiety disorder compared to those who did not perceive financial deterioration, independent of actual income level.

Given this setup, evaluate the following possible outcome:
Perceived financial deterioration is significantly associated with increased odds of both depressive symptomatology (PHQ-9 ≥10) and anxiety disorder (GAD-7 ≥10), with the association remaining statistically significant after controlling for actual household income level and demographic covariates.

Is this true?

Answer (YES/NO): YES